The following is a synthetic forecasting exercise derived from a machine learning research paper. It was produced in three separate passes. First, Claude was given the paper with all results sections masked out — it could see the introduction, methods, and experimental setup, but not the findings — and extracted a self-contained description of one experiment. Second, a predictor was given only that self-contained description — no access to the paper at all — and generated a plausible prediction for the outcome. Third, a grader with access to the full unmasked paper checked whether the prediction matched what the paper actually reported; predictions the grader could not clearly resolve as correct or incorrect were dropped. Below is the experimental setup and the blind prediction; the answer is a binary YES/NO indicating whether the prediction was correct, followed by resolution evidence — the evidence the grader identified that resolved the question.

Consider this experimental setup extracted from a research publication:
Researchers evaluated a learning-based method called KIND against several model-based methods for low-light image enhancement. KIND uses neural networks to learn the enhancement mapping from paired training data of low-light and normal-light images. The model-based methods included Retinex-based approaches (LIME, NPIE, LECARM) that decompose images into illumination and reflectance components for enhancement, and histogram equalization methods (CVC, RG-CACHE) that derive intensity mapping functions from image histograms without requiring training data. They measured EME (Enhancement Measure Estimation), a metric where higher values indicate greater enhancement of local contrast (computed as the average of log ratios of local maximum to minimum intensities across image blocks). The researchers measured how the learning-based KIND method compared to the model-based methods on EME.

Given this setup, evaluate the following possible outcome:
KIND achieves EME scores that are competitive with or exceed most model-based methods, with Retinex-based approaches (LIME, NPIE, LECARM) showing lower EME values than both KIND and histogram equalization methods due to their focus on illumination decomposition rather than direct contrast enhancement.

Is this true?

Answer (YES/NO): NO